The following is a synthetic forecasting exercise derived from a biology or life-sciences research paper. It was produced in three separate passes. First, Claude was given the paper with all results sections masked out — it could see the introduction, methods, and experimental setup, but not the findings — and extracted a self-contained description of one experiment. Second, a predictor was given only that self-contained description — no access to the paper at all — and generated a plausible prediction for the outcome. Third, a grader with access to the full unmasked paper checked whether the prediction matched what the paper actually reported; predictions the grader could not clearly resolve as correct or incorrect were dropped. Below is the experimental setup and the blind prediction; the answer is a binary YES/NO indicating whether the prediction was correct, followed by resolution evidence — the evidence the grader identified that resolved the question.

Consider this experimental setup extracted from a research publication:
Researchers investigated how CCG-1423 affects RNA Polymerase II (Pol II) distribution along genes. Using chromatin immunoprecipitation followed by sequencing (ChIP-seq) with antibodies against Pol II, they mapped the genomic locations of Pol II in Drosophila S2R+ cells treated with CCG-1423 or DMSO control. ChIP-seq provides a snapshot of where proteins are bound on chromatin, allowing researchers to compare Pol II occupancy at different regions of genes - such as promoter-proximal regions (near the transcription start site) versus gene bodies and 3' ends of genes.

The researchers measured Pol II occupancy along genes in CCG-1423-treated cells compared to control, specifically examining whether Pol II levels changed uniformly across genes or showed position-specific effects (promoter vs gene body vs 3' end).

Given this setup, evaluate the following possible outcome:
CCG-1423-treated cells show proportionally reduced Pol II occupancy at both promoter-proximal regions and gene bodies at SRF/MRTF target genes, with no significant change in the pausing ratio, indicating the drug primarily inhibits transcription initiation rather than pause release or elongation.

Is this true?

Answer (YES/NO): NO